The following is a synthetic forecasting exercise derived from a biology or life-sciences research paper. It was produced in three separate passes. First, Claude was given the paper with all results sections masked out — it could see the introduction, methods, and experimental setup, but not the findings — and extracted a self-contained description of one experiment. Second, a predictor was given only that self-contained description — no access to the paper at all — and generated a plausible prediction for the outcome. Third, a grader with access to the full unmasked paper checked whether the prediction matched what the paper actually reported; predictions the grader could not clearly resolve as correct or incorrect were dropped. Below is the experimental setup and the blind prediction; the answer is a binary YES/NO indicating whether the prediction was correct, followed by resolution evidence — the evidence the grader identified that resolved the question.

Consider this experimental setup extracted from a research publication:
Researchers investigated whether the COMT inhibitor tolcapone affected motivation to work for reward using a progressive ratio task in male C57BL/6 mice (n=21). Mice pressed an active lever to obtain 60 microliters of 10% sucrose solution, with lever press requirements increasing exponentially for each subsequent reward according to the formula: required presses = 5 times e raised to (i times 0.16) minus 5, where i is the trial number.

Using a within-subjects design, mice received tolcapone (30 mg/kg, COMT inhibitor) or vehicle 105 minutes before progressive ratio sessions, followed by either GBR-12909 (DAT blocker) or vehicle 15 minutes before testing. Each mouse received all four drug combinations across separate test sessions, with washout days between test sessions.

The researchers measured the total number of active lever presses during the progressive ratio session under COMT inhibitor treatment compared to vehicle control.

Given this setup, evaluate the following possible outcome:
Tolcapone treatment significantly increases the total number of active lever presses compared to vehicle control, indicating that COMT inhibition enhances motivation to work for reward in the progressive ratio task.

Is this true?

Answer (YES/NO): NO